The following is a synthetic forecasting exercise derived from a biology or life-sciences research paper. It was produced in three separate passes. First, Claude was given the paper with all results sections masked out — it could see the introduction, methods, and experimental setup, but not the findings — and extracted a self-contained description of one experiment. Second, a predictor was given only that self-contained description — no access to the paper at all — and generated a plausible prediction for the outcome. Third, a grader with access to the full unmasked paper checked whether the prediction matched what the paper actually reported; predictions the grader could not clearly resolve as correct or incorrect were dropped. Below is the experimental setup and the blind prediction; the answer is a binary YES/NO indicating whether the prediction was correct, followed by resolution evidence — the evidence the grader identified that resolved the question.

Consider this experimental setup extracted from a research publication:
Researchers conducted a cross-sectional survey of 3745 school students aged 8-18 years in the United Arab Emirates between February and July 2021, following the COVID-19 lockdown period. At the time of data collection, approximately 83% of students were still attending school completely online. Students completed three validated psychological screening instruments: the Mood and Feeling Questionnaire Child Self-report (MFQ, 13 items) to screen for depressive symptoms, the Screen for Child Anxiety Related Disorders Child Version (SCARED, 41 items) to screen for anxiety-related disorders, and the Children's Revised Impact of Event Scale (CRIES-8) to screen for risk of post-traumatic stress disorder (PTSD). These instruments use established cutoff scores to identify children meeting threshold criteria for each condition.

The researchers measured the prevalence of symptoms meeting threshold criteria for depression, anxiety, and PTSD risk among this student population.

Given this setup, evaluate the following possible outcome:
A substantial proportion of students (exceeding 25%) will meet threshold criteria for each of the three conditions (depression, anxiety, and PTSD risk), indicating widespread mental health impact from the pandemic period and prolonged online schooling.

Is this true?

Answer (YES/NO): NO